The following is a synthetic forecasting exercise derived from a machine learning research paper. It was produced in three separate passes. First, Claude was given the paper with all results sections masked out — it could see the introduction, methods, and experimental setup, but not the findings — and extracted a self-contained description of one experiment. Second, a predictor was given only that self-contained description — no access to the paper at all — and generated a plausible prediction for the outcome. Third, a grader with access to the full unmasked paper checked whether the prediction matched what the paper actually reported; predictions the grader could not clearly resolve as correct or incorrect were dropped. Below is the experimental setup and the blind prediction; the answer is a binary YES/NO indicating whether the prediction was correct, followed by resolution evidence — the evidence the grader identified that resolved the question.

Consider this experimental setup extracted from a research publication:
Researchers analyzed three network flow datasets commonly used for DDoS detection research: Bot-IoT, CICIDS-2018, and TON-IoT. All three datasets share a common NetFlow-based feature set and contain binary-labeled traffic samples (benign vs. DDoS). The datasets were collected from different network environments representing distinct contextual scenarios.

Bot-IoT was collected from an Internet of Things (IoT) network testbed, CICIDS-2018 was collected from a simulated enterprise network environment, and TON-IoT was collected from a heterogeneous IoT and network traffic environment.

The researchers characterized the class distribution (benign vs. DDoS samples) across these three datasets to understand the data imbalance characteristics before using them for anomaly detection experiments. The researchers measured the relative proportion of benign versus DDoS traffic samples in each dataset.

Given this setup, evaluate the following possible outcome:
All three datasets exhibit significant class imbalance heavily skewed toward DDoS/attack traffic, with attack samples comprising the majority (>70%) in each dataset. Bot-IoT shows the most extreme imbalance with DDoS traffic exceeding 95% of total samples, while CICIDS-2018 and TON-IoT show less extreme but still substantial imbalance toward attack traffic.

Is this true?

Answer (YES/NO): NO